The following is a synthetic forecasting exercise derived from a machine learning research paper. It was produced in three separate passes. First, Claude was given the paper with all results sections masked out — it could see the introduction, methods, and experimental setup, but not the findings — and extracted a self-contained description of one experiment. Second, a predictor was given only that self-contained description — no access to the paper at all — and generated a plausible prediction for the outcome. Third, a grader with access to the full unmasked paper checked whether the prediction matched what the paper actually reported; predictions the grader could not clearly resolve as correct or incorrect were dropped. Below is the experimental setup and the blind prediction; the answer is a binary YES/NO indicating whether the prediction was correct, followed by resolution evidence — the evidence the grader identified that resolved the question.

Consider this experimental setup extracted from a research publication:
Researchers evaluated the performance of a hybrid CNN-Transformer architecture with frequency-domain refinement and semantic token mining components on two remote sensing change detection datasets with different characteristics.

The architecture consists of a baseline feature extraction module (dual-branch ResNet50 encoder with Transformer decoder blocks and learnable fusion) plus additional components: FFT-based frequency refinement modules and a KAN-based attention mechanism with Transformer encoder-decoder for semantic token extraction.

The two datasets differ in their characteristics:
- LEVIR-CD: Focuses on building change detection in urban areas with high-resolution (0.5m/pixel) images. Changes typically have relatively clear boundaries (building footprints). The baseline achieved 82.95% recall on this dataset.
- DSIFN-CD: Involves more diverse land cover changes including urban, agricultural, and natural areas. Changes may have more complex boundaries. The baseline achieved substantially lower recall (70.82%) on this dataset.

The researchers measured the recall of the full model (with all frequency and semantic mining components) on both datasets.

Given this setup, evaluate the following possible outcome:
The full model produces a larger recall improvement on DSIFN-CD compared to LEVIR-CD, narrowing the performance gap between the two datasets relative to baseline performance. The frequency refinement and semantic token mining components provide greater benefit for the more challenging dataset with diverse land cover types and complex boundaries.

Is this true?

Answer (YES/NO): YES